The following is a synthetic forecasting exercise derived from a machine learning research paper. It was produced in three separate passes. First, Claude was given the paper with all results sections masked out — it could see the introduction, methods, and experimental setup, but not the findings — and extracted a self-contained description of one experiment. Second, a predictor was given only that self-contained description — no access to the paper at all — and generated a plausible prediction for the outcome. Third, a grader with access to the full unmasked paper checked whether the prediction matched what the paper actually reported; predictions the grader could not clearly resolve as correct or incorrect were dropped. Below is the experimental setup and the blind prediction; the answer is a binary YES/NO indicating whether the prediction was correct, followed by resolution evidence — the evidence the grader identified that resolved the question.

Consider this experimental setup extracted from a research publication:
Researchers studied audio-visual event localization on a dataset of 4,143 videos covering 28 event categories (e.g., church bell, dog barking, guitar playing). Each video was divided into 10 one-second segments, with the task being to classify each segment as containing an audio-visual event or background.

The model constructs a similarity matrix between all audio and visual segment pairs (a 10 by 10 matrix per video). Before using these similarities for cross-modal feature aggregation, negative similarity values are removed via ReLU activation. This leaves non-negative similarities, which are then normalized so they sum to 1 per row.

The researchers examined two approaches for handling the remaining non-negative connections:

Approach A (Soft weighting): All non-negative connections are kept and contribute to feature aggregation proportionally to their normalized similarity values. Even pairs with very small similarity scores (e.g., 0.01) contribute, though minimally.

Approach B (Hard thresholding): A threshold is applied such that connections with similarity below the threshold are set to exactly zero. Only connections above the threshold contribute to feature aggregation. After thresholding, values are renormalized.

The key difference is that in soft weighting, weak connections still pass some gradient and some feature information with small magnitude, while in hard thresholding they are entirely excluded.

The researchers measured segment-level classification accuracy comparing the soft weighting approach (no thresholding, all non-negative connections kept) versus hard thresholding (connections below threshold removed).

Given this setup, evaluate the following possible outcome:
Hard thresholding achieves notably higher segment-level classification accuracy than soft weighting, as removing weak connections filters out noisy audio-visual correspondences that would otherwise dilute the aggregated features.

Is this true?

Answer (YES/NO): YES